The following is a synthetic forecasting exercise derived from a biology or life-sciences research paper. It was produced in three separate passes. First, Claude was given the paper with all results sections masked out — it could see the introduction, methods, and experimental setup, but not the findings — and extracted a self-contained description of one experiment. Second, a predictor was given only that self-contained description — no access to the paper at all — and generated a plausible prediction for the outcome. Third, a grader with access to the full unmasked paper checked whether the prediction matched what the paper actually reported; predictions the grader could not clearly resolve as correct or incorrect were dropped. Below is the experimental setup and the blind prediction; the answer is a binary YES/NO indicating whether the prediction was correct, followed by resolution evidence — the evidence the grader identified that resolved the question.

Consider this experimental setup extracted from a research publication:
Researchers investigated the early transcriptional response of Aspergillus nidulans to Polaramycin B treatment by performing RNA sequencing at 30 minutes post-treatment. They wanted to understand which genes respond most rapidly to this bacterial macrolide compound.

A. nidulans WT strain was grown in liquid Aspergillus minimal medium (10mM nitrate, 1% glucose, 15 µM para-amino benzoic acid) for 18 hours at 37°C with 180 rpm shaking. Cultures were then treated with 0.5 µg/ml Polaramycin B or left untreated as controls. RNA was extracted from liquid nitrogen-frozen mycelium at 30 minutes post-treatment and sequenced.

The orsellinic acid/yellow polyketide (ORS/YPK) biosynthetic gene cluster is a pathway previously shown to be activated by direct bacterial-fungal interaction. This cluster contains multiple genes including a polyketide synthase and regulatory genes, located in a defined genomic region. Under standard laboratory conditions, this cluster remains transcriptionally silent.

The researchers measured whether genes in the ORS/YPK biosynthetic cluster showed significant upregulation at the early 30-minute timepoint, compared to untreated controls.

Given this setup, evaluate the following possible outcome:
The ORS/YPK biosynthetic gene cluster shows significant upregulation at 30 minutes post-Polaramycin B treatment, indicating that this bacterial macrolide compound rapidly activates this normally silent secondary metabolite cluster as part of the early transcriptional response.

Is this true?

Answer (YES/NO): NO